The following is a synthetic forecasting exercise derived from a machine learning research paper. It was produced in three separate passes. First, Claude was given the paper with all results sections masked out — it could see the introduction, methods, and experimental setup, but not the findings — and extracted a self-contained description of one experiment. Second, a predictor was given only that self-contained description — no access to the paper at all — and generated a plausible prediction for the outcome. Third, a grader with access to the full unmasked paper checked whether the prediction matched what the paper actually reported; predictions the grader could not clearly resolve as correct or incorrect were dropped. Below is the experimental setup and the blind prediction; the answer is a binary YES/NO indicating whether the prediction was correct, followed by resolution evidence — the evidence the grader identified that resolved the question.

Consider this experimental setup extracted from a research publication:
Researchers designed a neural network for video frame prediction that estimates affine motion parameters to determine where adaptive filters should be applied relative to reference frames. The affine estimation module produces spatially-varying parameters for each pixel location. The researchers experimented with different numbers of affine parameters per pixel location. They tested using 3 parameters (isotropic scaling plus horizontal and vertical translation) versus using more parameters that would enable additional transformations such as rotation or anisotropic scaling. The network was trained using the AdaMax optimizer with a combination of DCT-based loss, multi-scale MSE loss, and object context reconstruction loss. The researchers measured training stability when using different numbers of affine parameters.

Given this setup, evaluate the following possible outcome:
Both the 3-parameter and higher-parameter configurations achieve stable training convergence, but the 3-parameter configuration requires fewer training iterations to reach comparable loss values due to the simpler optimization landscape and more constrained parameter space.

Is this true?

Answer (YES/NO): NO